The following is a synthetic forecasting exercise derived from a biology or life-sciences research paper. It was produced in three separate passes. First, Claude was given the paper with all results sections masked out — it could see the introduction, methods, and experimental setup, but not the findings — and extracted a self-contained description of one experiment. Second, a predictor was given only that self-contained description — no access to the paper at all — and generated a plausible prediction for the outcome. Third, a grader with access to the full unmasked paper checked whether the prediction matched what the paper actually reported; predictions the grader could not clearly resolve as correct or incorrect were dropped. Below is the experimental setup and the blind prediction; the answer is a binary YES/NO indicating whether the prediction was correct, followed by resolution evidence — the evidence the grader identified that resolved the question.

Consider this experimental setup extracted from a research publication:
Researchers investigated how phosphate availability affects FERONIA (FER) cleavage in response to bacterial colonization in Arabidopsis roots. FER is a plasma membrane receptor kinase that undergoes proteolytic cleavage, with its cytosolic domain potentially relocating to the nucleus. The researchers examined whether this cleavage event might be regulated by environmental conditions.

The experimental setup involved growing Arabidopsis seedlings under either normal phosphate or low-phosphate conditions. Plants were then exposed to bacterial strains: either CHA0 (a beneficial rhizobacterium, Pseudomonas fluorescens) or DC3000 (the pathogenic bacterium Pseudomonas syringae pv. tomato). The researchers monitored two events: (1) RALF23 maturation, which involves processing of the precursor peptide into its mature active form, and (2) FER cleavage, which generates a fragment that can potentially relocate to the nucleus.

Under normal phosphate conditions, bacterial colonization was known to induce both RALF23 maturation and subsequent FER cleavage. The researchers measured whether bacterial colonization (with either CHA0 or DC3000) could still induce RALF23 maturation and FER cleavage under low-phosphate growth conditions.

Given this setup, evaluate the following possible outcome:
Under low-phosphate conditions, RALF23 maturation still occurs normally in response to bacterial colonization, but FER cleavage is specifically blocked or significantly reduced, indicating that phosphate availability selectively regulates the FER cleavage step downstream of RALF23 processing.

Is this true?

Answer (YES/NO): NO